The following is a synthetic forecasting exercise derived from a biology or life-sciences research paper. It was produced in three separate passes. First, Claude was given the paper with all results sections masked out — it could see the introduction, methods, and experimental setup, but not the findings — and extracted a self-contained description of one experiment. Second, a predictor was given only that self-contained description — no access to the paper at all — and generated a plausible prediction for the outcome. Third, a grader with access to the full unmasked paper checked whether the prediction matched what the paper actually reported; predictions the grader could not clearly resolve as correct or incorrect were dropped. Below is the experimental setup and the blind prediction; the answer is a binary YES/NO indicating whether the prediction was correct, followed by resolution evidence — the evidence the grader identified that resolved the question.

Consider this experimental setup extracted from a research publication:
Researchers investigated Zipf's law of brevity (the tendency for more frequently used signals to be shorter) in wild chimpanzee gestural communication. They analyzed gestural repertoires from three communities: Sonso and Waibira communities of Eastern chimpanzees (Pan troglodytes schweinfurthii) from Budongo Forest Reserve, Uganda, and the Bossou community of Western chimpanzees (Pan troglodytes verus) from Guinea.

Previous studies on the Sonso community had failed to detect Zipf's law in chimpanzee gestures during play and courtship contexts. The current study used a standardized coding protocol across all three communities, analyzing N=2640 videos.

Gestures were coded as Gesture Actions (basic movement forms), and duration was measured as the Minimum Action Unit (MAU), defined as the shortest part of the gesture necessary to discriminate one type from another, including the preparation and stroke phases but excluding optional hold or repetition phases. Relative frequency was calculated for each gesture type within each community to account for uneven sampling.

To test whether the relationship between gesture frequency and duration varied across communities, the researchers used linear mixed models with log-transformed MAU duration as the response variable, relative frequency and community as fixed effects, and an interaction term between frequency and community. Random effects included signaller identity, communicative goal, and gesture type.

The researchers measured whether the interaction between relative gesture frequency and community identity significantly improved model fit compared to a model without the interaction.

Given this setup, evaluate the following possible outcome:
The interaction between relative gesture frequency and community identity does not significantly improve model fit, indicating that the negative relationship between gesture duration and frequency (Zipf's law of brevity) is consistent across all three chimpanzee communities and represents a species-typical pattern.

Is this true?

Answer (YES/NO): NO